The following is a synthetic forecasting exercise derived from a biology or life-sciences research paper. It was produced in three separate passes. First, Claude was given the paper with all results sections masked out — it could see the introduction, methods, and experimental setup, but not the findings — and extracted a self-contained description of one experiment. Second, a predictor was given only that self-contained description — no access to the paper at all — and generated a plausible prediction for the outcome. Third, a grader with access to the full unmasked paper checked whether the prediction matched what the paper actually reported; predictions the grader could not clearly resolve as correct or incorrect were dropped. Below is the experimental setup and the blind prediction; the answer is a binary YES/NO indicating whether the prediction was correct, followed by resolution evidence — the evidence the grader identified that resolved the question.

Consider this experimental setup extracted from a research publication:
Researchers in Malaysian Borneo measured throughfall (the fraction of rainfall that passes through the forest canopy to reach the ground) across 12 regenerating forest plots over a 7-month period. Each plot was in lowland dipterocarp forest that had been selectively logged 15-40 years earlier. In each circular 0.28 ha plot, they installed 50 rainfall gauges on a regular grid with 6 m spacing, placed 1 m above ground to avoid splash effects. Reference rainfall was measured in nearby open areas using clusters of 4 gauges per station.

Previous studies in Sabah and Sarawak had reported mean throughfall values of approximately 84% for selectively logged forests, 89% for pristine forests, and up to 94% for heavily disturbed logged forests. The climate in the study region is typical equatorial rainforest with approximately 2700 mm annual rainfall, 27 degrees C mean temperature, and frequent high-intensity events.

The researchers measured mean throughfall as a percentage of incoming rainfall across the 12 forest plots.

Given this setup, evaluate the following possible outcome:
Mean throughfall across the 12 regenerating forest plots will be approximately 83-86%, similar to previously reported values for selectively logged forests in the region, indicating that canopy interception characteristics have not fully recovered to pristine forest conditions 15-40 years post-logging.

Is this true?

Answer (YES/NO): YES